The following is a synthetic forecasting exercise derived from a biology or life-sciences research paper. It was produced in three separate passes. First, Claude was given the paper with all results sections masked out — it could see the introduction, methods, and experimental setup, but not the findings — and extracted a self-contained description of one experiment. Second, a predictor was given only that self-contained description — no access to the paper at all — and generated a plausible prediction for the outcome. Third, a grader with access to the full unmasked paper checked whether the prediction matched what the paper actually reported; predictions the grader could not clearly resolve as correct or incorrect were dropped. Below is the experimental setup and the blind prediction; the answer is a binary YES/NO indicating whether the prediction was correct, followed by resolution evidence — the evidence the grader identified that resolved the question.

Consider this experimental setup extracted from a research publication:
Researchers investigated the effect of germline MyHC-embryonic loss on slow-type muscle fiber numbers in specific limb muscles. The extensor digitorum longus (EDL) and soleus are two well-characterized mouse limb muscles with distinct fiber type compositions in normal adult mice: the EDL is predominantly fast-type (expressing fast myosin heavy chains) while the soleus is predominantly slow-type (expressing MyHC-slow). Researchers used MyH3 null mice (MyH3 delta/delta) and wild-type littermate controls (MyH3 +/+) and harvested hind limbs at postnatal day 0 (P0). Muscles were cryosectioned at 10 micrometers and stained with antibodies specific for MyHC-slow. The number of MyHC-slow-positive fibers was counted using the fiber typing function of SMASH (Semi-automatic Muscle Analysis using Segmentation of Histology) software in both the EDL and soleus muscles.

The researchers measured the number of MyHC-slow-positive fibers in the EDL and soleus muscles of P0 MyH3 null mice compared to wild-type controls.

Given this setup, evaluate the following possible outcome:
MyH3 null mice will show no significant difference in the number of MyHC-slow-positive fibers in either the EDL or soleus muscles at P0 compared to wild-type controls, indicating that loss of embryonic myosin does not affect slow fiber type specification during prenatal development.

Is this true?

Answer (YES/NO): NO